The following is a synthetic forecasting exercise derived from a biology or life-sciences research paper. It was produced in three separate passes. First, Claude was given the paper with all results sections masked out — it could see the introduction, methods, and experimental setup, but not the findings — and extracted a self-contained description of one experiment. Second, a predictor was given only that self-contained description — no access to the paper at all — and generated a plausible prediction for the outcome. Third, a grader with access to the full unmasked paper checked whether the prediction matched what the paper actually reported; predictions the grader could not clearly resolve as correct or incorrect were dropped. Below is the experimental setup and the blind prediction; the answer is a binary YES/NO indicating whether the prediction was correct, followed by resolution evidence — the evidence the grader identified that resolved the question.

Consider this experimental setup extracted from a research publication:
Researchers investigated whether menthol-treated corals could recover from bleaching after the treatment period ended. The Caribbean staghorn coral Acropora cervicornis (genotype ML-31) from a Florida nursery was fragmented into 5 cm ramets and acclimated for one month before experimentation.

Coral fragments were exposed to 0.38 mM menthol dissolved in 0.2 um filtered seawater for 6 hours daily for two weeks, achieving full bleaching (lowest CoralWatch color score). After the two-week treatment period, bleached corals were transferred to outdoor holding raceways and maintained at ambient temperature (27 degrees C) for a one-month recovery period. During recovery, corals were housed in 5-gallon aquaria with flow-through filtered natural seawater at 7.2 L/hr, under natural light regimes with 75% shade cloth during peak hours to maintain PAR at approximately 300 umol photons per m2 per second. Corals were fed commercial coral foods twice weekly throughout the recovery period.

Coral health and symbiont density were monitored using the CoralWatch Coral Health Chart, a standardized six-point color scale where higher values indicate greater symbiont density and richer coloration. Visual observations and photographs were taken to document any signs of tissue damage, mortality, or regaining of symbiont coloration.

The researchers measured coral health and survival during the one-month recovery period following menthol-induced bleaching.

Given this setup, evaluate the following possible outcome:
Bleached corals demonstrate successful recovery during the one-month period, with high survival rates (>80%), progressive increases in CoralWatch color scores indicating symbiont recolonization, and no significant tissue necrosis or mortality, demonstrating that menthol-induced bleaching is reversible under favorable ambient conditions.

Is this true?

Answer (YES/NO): NO